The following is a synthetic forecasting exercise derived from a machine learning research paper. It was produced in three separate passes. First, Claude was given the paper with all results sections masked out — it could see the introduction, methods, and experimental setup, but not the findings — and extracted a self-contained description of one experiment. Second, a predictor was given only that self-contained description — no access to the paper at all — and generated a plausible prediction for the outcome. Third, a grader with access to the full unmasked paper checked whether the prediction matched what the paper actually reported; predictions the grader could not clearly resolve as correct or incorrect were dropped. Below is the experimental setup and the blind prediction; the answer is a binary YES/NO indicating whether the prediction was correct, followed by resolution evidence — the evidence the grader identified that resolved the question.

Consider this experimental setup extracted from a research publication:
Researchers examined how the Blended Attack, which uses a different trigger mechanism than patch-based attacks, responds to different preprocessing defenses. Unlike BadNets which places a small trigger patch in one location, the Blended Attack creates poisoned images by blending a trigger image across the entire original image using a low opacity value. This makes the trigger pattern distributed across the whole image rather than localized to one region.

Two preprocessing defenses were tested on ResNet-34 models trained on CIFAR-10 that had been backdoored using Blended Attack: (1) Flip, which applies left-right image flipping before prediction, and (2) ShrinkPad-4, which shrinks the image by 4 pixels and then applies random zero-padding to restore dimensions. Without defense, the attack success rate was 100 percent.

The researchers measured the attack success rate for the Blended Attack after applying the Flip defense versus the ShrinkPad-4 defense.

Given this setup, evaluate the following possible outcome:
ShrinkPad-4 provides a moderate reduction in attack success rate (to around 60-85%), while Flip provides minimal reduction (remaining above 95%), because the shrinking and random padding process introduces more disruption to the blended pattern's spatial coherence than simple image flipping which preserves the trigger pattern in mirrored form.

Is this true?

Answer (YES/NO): NO